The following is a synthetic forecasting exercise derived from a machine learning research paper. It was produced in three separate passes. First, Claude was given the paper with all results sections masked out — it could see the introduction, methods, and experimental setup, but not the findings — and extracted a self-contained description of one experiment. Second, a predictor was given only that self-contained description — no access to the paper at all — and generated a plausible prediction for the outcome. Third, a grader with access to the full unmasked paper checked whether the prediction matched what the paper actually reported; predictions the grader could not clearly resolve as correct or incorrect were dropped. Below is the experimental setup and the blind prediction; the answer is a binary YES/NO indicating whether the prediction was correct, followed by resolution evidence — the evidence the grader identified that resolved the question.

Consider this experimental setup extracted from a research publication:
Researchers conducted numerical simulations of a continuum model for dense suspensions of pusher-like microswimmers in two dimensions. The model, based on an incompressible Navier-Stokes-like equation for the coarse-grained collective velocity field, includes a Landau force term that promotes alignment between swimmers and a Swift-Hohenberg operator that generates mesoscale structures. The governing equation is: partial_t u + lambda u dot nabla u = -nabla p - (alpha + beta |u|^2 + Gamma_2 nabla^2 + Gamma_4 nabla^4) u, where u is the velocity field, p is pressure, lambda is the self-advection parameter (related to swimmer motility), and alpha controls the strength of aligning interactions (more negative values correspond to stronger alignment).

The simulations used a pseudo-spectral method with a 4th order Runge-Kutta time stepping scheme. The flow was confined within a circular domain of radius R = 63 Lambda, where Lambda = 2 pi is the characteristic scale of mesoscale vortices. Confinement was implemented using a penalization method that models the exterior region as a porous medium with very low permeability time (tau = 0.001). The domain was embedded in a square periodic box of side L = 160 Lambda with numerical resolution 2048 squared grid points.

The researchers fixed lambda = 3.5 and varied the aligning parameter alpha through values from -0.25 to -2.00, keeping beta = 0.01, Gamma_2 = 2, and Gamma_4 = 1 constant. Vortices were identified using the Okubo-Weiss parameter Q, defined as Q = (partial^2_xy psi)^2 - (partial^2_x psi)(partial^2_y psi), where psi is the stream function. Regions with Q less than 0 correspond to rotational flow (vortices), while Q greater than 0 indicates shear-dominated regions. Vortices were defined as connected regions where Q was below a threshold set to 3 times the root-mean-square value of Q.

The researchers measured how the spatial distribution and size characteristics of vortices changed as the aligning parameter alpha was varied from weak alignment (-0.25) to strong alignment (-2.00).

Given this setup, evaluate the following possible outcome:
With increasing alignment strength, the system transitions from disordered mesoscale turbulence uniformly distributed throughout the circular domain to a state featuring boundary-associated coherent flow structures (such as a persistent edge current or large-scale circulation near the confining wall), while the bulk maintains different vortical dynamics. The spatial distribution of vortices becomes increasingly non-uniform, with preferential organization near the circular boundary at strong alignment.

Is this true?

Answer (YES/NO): NO